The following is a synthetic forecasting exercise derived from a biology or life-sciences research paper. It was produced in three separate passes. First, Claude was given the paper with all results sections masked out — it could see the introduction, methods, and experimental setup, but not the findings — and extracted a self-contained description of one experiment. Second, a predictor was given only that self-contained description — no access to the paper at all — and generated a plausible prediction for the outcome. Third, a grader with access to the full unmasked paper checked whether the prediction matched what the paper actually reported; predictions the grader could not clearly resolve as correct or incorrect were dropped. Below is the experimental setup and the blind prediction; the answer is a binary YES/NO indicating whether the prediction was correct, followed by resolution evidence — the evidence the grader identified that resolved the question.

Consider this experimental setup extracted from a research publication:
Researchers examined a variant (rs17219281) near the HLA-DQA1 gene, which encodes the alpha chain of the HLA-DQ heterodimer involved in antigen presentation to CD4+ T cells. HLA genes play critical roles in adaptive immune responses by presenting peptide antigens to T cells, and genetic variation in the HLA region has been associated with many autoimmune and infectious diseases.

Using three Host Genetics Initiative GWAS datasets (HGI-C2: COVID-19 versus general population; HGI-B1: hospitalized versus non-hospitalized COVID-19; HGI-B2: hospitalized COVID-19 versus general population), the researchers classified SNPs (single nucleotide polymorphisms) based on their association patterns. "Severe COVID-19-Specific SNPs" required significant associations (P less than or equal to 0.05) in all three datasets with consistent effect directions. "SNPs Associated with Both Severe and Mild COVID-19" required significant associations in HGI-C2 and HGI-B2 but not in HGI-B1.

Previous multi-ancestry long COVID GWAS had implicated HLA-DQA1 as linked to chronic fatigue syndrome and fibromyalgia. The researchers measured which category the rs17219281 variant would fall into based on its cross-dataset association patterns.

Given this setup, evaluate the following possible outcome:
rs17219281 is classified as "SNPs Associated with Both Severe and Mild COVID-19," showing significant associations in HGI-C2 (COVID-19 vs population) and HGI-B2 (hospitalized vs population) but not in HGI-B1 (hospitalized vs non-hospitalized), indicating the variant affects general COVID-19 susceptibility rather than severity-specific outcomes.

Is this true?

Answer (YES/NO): NO